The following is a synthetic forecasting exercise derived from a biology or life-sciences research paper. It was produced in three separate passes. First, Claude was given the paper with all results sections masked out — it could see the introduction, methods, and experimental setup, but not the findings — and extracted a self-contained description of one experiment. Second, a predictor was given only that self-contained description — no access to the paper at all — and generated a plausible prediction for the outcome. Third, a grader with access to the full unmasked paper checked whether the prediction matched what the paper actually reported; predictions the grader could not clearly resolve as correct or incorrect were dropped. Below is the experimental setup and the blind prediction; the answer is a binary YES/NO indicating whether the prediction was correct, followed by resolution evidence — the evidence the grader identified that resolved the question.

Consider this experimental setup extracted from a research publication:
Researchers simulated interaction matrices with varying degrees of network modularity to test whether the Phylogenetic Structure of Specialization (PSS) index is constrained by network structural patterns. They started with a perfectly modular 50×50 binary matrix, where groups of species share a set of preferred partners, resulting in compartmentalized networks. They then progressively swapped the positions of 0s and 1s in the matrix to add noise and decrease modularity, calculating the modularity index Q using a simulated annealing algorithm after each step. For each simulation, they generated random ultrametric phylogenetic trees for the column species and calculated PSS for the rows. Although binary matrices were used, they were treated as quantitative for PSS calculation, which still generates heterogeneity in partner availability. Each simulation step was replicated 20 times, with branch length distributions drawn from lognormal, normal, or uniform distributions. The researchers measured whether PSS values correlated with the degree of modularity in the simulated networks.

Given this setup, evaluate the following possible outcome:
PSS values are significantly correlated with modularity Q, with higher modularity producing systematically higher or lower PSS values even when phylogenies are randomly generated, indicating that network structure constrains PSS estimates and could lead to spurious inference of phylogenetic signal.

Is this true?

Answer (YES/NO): NO